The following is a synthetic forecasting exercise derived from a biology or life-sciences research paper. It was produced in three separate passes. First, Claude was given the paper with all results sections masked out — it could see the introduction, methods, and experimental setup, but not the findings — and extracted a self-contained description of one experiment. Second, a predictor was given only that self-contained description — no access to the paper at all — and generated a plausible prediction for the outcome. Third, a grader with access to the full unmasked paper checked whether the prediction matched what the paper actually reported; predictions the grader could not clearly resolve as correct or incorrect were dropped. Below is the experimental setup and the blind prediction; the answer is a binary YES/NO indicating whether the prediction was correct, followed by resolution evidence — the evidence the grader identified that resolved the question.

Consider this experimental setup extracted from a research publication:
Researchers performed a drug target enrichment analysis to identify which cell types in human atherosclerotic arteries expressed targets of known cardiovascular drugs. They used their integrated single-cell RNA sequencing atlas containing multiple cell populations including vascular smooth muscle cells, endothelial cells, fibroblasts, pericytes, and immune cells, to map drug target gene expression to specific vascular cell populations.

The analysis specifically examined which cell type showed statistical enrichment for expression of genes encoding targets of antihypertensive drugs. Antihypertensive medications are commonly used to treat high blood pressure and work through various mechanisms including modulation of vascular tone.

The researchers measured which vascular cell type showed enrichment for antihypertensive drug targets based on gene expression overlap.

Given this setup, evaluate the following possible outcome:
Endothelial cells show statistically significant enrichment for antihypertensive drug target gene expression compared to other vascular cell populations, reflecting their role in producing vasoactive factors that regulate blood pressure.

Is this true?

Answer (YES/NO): NO